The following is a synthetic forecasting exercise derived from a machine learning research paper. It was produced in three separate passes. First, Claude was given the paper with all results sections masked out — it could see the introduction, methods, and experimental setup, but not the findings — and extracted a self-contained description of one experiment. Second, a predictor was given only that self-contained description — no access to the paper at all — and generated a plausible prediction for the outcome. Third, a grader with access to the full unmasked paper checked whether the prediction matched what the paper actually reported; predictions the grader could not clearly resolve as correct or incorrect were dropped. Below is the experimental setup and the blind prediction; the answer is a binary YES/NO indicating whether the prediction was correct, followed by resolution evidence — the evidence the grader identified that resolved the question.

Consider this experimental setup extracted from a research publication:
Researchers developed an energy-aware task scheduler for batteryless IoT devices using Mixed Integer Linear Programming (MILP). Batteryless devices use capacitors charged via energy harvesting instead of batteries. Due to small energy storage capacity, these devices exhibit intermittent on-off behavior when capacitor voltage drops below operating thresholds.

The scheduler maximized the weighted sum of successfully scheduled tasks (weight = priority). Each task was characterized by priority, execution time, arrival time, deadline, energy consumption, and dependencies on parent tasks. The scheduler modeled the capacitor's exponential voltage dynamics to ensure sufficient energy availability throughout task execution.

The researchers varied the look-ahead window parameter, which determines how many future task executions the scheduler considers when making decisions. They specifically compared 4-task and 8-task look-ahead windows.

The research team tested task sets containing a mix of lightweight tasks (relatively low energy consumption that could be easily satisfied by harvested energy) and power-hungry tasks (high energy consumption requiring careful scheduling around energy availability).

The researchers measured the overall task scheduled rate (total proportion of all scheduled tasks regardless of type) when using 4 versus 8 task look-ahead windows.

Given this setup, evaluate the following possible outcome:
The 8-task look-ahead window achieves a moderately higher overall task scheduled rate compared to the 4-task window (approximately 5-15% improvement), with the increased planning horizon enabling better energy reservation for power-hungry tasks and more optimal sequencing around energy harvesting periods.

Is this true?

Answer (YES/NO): NO